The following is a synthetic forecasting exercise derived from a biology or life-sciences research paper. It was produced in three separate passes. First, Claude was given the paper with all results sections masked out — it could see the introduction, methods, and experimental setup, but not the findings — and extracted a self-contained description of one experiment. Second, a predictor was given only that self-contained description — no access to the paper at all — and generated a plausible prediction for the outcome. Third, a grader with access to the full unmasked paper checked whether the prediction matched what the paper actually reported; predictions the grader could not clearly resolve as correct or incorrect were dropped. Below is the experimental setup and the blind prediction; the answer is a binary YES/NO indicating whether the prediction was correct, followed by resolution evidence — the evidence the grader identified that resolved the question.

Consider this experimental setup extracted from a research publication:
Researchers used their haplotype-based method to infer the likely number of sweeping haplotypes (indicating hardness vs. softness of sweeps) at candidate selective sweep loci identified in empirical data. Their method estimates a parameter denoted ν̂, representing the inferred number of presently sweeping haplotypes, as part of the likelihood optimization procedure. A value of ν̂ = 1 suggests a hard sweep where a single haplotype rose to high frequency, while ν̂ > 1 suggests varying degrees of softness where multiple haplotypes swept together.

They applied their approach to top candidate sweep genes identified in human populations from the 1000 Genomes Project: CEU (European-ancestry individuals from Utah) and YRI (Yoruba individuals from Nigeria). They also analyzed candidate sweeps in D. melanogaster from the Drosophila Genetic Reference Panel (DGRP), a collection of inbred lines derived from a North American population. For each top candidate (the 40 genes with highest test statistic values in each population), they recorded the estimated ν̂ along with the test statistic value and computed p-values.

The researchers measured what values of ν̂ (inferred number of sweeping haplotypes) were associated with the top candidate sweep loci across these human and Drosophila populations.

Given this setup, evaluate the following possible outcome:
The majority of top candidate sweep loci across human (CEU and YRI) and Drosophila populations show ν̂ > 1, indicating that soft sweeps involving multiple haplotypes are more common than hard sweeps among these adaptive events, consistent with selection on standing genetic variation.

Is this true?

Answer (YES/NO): NO